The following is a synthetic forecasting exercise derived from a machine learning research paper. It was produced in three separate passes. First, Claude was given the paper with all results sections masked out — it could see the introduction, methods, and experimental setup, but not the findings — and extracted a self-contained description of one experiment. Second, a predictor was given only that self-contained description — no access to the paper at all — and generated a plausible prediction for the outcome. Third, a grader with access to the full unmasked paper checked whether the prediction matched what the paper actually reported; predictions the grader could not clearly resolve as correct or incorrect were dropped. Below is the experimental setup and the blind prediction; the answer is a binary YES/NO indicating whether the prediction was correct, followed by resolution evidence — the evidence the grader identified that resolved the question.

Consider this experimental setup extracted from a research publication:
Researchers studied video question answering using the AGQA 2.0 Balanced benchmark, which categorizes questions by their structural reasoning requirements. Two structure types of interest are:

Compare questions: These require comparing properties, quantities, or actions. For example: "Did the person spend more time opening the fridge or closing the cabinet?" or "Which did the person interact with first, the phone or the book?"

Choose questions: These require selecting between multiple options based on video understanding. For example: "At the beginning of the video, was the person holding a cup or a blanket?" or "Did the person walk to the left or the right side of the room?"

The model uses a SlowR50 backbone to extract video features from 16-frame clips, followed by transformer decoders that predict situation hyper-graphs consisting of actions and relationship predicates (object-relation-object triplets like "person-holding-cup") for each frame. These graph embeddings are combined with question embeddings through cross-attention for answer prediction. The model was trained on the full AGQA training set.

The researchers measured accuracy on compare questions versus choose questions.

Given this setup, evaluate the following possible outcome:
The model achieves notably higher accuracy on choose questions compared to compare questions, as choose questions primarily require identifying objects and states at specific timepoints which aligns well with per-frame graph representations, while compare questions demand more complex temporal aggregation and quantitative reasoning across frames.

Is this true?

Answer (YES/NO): NO